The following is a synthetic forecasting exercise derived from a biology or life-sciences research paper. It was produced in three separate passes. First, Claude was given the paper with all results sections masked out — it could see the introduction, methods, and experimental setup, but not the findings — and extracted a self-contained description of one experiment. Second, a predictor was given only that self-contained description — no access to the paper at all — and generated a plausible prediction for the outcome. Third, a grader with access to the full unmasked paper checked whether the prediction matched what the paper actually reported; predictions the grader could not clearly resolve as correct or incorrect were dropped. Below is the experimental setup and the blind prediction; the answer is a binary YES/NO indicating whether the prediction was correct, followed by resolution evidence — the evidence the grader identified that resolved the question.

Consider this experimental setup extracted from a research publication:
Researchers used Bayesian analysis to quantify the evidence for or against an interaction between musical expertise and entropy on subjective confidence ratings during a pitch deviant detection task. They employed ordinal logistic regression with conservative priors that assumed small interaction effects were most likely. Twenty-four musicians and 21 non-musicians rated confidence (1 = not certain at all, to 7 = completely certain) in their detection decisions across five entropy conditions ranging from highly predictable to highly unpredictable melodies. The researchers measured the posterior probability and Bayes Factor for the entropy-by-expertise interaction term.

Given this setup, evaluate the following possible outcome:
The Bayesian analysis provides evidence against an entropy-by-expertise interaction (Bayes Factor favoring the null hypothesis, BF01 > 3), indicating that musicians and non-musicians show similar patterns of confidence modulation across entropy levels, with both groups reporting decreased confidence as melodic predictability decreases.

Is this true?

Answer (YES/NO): NO